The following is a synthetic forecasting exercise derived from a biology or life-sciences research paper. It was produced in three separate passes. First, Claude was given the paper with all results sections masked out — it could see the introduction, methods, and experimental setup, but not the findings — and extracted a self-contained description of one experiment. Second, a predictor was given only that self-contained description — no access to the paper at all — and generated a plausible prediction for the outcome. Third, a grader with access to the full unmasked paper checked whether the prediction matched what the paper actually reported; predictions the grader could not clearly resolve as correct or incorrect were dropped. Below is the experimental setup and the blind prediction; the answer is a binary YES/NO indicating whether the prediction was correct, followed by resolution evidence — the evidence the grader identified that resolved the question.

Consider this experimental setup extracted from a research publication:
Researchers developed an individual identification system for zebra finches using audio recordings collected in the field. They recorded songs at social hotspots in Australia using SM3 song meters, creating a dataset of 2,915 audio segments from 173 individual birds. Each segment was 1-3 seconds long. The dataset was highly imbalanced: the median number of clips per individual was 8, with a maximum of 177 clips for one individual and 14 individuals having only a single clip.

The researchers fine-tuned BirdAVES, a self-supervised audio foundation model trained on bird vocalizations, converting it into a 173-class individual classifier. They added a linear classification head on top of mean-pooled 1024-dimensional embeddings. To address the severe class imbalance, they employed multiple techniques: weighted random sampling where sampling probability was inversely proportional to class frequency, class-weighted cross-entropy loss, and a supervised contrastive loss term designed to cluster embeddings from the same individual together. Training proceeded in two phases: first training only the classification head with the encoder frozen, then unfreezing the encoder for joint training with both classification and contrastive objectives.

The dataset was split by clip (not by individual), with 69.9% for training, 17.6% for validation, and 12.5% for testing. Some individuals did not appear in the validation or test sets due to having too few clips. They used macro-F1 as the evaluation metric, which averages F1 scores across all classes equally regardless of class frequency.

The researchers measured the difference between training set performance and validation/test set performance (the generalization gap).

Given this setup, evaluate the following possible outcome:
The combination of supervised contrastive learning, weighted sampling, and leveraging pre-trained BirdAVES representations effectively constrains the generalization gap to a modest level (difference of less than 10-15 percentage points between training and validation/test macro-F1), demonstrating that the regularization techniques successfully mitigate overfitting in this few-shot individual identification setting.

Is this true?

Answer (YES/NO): NO